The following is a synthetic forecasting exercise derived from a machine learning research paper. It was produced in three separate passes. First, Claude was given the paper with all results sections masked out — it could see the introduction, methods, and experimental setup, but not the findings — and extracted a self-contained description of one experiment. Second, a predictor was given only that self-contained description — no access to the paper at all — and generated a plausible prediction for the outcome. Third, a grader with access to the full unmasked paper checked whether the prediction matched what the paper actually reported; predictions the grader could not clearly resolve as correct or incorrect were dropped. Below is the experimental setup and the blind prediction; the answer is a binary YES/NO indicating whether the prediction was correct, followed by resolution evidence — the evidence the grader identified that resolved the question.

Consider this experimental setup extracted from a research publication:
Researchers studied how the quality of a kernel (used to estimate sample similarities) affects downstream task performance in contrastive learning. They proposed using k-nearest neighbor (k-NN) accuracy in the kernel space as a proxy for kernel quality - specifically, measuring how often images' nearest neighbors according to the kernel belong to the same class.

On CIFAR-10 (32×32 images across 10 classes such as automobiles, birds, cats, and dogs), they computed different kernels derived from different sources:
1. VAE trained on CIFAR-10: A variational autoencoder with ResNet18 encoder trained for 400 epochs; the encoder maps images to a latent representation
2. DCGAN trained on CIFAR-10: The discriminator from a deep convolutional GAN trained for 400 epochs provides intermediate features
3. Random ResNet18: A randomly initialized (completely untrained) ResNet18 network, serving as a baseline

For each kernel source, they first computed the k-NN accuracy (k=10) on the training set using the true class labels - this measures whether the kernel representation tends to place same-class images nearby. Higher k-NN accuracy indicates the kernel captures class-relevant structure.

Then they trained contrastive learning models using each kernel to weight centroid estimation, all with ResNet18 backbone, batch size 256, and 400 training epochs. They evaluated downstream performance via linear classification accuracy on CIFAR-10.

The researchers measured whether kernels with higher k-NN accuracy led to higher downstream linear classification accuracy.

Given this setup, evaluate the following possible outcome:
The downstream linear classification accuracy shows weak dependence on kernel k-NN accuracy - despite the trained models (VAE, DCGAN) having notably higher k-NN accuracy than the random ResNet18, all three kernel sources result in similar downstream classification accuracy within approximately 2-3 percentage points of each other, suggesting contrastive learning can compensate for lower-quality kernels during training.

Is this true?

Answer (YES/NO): NO